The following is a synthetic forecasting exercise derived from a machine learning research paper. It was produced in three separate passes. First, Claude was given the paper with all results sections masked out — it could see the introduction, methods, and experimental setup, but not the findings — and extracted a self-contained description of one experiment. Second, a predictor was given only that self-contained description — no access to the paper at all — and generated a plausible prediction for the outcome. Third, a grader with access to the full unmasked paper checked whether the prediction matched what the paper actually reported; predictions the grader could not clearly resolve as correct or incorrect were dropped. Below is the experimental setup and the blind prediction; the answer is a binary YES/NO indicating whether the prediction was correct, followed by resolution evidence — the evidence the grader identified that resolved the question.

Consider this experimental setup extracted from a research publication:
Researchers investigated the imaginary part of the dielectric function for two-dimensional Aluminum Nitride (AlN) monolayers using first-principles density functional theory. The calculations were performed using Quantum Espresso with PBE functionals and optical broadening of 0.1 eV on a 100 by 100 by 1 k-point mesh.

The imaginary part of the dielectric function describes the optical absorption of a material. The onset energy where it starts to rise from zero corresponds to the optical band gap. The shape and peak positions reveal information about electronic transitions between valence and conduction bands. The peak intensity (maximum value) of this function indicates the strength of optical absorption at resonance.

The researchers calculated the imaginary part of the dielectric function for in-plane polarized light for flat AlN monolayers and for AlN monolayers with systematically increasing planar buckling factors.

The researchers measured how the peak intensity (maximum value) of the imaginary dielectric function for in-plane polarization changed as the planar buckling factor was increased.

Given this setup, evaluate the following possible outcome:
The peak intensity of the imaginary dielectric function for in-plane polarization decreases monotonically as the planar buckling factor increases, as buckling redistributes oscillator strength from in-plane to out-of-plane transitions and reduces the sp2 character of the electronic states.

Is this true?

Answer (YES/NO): NO